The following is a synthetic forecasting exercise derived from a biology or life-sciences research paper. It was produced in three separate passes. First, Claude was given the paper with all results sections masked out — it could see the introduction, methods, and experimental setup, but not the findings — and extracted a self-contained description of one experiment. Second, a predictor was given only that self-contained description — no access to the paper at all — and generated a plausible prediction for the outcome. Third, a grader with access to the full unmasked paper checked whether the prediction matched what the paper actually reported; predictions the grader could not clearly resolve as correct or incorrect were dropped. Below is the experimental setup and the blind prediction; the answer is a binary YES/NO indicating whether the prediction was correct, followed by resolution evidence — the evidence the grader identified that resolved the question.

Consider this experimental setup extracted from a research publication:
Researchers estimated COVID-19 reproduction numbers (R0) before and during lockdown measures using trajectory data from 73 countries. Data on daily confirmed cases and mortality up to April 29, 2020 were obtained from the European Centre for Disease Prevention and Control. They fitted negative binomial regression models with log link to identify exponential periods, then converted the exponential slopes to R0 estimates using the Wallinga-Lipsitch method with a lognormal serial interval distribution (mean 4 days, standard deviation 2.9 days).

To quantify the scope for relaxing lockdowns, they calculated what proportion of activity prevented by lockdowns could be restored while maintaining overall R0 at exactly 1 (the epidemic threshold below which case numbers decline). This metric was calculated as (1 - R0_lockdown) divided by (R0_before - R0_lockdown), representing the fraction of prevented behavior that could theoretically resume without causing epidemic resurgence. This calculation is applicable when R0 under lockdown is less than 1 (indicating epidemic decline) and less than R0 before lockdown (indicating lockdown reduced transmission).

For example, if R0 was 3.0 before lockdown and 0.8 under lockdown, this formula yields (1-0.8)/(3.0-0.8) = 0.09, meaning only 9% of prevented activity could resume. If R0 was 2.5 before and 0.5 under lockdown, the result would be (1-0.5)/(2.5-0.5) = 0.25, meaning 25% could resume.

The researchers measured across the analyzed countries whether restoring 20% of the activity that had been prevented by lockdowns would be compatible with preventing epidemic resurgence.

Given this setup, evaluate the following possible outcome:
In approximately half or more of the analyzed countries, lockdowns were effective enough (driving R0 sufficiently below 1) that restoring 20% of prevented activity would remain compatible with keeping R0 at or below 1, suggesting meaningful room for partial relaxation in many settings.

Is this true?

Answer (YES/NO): NO